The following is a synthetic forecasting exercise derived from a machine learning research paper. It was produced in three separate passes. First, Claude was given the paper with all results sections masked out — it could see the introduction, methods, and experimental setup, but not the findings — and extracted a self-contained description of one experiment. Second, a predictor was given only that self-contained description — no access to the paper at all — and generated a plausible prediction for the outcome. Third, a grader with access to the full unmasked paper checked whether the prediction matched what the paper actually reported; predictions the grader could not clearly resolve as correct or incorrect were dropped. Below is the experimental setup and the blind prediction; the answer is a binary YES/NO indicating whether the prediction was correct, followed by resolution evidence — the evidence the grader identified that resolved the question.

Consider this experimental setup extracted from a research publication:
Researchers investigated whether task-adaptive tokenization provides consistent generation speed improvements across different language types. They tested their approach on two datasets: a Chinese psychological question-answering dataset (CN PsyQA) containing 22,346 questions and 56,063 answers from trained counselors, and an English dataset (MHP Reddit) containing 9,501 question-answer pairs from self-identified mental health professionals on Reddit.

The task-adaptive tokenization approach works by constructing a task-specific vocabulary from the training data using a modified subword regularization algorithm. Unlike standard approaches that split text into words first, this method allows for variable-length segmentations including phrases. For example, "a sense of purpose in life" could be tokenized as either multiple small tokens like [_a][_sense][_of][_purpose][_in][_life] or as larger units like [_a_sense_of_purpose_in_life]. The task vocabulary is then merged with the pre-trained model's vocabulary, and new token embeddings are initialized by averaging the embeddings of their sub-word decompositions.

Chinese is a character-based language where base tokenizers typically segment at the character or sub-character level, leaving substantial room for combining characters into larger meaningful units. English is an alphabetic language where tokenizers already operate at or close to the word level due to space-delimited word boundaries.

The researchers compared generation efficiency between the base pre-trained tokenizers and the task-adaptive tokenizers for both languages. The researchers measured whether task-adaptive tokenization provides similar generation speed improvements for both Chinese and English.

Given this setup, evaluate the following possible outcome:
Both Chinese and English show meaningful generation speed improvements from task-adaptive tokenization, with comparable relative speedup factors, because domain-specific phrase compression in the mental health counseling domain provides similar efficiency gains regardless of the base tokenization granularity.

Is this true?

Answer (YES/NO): NO